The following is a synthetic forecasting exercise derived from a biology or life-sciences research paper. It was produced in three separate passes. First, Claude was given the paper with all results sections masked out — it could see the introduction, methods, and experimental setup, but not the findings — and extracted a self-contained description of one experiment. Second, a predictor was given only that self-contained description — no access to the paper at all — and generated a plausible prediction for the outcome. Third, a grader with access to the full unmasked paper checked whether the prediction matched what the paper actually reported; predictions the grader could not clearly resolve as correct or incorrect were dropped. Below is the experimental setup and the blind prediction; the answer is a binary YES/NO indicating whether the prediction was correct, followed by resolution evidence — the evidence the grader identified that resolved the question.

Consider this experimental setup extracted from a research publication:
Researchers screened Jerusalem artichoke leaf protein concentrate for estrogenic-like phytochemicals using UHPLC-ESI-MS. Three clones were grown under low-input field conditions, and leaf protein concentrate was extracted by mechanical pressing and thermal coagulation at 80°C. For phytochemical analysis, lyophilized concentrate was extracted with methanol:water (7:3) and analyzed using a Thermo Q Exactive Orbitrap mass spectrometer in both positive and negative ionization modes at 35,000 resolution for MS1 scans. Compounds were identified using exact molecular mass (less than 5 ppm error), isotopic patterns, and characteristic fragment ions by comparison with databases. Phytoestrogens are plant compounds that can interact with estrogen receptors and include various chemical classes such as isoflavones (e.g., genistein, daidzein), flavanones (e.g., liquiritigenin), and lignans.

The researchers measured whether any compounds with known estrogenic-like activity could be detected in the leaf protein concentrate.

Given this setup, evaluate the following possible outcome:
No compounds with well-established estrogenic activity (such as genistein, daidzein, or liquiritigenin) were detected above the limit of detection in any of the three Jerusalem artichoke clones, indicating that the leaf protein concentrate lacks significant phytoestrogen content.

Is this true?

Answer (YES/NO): NO